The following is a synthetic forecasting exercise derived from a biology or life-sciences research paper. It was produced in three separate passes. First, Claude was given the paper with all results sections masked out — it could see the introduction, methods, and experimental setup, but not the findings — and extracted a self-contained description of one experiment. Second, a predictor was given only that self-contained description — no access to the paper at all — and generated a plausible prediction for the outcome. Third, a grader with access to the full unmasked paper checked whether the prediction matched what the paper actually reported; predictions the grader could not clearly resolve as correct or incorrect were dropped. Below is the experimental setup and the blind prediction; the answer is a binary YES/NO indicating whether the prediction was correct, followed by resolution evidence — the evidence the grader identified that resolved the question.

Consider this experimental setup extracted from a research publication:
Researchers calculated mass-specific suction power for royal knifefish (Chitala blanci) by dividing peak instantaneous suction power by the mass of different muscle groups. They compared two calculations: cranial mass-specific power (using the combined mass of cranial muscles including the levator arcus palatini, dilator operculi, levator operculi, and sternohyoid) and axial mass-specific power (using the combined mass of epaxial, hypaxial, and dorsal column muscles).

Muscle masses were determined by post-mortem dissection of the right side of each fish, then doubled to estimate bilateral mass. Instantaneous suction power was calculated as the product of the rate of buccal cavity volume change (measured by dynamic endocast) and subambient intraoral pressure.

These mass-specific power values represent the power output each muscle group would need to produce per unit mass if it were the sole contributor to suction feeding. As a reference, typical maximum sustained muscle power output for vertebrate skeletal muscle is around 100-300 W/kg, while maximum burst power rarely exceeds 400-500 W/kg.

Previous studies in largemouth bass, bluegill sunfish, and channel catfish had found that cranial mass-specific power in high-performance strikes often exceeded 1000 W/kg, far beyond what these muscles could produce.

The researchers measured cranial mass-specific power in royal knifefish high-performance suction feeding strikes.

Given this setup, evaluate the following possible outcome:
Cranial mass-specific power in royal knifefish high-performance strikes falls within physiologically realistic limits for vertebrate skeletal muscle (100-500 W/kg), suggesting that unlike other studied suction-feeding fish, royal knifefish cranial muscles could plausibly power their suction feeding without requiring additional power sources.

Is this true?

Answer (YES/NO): NO